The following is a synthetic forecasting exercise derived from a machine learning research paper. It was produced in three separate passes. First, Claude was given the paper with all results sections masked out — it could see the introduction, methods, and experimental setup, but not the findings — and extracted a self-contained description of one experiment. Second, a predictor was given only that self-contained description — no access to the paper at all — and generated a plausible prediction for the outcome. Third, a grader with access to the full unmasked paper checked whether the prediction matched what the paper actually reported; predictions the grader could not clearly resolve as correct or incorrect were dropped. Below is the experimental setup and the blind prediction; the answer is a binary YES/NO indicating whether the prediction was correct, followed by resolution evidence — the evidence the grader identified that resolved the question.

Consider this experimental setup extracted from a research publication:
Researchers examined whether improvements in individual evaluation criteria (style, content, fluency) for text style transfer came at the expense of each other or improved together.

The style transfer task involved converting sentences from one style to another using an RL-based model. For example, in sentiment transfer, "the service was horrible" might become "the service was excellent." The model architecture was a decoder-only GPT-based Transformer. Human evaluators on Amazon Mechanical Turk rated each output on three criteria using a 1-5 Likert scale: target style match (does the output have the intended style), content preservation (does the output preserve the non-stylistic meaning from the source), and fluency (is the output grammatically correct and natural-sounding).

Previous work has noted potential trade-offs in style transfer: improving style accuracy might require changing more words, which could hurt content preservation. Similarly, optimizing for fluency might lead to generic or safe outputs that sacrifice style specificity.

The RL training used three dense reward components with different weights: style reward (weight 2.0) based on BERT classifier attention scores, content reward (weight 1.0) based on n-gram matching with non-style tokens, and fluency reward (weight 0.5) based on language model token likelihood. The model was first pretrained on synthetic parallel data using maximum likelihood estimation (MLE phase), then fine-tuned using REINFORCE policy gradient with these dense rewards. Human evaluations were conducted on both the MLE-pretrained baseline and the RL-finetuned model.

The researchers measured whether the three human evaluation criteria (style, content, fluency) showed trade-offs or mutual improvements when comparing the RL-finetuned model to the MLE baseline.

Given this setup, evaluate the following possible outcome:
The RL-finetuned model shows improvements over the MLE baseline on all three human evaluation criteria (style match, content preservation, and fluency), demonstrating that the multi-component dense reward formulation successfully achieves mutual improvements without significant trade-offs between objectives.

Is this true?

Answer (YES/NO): YES